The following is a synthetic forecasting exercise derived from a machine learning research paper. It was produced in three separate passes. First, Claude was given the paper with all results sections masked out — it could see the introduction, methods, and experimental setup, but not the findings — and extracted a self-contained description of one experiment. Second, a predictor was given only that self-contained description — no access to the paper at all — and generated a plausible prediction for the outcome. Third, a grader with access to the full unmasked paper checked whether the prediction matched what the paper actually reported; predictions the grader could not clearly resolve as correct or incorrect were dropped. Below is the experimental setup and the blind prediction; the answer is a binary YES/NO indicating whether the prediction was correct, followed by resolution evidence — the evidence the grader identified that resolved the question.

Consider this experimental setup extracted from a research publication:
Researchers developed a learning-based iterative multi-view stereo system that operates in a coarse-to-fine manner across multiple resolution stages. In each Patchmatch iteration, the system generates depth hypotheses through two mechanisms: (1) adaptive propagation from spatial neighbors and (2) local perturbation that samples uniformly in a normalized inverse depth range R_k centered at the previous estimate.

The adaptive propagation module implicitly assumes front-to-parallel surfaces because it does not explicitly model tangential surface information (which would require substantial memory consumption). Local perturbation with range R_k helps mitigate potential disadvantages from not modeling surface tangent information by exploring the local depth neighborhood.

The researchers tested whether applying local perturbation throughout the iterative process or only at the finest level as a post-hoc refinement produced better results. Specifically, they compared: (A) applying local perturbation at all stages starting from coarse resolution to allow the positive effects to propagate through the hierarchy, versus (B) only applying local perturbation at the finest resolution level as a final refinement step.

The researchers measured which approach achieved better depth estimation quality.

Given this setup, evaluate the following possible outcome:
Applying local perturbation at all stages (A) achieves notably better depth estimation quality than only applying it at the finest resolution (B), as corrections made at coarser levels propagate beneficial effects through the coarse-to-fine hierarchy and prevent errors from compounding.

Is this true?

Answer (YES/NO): YES